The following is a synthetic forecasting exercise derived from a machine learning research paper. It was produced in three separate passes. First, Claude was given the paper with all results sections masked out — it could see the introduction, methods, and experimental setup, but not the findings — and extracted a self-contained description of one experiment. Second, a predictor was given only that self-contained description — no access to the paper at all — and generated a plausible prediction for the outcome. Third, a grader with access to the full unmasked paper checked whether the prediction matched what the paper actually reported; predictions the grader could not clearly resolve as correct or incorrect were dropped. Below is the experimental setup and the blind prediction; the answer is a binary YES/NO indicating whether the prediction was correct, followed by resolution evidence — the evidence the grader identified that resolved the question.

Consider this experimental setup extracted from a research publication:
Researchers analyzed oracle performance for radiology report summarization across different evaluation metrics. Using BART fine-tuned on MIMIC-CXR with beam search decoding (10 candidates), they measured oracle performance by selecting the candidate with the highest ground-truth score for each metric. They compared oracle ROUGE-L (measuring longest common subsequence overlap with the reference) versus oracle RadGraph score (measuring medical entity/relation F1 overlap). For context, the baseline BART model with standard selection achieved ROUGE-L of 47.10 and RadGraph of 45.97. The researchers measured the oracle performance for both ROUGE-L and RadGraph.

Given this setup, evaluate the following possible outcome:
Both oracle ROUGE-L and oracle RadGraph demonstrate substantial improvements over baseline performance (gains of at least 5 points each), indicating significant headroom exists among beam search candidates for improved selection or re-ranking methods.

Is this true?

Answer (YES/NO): NO